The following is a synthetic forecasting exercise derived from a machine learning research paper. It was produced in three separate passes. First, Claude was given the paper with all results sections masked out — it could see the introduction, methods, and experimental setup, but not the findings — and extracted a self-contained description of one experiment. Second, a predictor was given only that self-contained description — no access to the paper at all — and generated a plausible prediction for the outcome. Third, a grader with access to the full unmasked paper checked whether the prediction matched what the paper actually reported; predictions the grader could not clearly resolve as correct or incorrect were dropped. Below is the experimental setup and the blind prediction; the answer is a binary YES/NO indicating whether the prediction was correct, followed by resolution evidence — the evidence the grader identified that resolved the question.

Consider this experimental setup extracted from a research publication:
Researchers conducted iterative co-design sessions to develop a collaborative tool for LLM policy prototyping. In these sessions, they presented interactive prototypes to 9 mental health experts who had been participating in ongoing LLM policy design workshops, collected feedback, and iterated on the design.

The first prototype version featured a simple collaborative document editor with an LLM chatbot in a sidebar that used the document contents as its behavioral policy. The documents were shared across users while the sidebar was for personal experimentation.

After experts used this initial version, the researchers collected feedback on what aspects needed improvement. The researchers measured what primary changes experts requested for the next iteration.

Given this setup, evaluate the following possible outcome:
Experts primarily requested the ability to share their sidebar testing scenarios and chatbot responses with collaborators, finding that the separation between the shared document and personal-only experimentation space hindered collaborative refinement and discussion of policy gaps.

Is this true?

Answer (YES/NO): NO